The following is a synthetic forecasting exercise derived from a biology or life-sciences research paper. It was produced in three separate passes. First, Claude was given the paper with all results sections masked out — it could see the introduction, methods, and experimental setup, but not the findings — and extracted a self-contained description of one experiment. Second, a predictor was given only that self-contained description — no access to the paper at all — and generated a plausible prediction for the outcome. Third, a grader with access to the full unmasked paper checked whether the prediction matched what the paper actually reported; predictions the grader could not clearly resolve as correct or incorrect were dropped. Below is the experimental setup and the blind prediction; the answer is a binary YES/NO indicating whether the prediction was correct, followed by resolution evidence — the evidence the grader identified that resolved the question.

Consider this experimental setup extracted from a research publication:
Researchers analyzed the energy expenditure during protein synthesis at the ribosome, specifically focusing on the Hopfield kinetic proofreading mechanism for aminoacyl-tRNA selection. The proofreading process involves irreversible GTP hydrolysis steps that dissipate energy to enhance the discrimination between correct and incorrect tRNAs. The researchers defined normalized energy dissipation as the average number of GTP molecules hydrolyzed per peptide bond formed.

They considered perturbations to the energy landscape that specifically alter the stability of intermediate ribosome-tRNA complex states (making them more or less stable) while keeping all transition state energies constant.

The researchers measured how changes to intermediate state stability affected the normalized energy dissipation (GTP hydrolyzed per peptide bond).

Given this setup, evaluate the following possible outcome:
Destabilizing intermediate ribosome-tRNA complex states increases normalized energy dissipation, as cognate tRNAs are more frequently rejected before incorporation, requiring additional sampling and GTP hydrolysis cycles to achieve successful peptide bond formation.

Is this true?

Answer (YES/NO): NO